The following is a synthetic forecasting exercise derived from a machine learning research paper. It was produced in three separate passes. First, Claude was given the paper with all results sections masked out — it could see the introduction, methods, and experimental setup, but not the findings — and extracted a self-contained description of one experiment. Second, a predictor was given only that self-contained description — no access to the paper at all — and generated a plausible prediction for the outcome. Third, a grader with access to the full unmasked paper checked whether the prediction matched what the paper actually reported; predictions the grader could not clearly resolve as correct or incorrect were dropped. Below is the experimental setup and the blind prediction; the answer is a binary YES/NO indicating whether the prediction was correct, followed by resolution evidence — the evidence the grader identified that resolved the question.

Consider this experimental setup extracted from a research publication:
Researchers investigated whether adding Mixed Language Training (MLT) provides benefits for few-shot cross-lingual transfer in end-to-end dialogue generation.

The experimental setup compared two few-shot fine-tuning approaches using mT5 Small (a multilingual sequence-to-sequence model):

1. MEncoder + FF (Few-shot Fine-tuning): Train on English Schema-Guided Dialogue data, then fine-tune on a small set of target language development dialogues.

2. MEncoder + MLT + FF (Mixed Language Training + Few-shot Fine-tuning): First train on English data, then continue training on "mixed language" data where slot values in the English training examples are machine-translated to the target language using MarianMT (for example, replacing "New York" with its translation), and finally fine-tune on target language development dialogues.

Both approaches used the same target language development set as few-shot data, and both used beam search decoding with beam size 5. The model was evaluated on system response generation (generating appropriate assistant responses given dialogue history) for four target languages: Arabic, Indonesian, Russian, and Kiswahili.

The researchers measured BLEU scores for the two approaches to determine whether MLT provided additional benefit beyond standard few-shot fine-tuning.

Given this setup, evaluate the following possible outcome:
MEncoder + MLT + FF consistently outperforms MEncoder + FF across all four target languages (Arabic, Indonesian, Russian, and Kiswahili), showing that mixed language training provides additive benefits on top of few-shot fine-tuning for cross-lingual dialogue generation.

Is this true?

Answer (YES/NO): NO